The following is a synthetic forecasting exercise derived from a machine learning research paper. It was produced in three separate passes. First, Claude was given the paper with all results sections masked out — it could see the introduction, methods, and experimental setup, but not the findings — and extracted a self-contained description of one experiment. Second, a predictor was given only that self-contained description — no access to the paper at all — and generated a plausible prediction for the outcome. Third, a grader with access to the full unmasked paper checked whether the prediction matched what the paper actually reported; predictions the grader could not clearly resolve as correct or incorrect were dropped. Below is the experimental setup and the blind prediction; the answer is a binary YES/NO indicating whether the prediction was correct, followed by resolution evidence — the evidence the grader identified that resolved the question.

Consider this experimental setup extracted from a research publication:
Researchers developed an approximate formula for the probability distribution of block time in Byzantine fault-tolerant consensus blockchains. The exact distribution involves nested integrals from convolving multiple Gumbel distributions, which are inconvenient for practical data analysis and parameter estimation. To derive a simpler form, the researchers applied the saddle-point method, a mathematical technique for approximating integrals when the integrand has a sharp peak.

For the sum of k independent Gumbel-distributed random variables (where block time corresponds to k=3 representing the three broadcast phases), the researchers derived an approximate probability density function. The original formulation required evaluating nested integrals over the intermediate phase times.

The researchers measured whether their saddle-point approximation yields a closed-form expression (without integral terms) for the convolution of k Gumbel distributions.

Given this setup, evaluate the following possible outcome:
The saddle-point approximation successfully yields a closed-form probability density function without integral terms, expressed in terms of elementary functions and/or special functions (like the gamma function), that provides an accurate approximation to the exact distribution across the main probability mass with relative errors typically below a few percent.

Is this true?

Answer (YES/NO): NO